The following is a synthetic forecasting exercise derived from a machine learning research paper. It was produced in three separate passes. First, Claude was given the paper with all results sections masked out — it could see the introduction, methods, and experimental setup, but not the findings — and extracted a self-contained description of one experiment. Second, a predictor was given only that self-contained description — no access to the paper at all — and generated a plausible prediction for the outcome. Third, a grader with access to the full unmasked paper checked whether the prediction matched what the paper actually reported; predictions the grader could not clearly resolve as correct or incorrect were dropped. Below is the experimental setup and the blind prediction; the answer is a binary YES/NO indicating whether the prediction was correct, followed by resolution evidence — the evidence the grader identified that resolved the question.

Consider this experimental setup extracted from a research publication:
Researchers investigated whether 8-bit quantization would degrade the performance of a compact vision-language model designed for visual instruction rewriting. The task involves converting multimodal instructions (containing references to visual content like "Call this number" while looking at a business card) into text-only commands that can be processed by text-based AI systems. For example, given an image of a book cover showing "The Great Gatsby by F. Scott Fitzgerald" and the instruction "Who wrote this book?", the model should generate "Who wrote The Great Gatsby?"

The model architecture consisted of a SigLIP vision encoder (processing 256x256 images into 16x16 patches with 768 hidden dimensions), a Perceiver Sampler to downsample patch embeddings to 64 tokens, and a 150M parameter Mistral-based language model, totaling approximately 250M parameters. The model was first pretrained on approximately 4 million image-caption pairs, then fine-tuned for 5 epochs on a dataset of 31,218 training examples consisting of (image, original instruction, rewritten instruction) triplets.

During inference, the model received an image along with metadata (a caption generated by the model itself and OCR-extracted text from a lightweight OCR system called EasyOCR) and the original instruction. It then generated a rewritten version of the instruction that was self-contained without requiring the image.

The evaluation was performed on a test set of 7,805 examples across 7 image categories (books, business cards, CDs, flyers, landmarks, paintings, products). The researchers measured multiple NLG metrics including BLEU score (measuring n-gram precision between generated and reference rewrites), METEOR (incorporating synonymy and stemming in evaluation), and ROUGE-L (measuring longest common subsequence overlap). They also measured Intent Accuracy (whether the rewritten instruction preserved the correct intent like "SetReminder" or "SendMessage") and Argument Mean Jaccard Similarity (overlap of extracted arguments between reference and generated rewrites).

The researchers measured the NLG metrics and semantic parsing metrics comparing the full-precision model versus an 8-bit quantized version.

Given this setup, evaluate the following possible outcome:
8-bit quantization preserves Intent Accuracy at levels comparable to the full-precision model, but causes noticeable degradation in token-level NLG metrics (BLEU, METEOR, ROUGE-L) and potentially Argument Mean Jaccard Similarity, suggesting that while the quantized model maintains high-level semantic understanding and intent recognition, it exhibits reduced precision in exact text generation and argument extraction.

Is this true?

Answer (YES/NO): NO